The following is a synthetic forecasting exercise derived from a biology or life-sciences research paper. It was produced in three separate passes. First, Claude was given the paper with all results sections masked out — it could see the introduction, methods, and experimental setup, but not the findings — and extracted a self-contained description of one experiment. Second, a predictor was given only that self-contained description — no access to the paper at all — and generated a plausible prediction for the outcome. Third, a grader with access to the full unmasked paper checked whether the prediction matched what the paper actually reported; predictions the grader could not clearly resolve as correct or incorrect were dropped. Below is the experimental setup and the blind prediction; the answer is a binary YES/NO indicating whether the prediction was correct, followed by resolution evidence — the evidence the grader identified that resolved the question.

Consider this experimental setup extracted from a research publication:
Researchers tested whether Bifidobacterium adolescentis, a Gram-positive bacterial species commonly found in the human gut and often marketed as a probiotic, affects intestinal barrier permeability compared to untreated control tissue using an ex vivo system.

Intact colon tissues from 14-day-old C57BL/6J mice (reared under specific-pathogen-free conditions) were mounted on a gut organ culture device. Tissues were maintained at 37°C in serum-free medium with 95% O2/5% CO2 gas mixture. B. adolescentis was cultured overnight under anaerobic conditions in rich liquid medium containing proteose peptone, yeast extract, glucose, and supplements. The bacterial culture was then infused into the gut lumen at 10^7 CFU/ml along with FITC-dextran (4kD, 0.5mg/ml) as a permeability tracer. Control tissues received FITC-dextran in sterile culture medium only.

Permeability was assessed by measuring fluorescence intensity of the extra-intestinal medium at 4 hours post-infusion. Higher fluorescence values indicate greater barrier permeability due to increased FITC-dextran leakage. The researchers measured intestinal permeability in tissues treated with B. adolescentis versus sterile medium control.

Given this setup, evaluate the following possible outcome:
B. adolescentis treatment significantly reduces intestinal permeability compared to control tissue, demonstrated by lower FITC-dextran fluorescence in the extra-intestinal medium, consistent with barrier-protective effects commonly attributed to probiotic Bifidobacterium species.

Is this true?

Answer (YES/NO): NO